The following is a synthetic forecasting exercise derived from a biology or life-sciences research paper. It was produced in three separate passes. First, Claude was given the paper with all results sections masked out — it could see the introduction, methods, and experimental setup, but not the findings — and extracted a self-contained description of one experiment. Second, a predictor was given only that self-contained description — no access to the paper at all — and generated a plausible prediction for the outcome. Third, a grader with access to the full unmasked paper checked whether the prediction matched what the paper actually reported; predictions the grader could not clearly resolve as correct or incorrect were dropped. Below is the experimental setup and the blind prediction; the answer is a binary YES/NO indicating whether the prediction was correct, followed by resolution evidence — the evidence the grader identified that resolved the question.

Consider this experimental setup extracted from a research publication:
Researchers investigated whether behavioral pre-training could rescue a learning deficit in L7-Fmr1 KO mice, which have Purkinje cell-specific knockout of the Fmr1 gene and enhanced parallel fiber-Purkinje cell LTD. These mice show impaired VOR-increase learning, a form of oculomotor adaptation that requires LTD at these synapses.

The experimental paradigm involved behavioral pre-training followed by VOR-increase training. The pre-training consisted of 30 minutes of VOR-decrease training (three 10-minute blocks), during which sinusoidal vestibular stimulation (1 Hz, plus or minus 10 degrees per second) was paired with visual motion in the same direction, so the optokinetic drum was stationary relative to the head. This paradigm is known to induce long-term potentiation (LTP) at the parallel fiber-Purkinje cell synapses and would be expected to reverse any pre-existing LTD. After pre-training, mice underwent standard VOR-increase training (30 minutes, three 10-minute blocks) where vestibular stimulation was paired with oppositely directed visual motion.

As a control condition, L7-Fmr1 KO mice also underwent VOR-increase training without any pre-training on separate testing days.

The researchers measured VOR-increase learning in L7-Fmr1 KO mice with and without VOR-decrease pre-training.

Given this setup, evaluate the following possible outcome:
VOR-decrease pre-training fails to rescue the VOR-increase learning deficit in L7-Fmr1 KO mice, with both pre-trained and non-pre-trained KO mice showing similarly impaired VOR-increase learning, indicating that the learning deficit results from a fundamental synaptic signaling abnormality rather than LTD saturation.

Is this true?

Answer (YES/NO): NO